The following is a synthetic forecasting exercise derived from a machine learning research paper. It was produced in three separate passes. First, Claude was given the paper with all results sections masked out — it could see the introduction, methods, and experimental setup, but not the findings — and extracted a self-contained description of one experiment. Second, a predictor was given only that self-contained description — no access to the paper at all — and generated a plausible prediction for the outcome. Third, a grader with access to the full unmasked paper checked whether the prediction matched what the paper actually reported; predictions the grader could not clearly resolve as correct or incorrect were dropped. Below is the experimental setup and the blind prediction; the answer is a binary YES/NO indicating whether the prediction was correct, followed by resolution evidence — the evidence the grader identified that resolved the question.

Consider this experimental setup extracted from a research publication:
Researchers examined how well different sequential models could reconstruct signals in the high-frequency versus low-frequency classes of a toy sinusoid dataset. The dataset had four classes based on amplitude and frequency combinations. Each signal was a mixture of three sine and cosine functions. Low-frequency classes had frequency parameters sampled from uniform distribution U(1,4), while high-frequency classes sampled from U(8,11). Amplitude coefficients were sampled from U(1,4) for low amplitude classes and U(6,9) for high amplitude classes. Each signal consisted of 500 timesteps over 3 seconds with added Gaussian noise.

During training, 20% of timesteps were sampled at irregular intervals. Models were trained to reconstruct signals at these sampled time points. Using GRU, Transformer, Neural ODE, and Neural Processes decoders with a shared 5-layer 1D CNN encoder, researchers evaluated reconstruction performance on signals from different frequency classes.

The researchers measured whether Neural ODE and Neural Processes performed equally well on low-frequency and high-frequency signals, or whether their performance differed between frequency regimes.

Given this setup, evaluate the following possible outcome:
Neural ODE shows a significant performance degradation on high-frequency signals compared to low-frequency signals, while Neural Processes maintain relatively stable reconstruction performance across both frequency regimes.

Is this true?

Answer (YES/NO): NO